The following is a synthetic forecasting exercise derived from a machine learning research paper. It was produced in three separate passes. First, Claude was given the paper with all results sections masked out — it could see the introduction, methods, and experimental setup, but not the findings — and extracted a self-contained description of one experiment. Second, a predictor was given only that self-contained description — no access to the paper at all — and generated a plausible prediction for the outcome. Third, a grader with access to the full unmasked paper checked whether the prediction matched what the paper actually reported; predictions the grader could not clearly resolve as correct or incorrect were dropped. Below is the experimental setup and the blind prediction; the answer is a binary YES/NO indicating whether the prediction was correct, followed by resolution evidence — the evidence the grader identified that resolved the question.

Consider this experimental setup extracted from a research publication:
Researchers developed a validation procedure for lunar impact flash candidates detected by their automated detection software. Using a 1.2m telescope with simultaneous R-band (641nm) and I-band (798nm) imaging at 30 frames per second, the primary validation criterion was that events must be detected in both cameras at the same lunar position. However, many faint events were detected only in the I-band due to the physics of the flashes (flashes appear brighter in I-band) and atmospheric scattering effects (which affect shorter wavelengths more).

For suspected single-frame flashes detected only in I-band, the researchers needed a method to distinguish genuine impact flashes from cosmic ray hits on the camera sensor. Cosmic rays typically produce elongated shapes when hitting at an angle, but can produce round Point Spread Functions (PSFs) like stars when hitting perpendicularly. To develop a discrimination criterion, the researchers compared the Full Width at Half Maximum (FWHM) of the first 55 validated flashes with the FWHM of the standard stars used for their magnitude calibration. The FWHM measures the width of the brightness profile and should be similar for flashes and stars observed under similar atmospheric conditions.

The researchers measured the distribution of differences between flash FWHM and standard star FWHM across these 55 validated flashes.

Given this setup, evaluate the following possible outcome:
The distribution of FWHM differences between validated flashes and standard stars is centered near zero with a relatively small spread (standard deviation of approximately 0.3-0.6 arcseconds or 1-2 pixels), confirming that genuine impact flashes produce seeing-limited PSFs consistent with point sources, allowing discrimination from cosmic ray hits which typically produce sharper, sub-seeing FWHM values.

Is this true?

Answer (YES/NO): NO